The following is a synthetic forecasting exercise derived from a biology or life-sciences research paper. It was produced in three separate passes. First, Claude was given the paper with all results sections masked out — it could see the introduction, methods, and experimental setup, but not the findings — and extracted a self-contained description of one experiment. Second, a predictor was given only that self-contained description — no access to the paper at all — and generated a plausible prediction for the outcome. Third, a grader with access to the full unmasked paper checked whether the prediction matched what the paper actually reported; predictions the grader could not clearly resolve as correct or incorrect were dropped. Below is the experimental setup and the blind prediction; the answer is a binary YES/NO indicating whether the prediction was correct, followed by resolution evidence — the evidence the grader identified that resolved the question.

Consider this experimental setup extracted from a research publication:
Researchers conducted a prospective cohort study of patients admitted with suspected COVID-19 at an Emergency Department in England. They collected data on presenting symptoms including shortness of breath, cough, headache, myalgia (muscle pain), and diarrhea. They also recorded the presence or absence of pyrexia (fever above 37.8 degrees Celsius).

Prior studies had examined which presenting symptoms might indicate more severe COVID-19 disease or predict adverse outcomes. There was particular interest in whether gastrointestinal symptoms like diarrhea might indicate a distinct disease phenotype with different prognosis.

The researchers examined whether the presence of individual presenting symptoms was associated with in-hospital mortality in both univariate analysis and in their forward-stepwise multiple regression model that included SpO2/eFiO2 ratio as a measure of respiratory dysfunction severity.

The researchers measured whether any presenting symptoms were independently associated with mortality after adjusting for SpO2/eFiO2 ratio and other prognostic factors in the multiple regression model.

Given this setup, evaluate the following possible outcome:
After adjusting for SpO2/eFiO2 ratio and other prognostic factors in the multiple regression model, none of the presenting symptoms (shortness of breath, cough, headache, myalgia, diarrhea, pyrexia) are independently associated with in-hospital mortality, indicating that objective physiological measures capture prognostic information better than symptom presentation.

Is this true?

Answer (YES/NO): YES